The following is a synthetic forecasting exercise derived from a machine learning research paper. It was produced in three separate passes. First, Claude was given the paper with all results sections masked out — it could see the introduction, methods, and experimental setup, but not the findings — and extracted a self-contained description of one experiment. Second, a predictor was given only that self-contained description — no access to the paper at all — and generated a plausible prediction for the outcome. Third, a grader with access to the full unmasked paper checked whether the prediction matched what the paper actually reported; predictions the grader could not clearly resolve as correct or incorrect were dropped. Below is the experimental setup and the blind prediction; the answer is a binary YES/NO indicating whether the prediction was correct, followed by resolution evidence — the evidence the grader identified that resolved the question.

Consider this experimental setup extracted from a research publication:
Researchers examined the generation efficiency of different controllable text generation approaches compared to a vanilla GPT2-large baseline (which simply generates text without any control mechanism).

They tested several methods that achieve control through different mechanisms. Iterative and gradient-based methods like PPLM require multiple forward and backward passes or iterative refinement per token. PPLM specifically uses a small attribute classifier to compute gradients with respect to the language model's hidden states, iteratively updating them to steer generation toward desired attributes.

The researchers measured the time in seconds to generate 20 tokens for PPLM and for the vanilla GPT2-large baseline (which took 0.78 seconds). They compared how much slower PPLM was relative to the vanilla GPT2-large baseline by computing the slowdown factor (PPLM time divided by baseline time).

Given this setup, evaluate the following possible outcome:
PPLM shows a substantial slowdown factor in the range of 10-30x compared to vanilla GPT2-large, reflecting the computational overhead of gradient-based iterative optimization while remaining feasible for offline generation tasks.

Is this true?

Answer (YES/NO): NO